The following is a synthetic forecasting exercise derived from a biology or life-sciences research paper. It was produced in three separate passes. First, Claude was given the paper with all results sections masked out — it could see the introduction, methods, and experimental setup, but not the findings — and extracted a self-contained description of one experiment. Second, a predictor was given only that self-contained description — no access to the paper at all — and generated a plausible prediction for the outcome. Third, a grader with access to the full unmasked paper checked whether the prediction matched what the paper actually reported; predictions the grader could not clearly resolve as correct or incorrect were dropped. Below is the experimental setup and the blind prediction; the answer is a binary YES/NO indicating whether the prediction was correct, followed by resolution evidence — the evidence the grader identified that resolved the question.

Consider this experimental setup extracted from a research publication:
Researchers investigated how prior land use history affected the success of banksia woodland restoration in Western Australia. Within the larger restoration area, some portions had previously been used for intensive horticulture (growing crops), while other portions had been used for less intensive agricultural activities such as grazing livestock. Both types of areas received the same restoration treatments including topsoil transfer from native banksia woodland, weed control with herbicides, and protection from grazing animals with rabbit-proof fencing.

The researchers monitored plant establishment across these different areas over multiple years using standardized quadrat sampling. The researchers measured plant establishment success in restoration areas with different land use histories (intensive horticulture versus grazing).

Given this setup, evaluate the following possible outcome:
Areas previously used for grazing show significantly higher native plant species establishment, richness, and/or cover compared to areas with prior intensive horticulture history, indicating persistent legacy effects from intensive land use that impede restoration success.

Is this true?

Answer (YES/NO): YES